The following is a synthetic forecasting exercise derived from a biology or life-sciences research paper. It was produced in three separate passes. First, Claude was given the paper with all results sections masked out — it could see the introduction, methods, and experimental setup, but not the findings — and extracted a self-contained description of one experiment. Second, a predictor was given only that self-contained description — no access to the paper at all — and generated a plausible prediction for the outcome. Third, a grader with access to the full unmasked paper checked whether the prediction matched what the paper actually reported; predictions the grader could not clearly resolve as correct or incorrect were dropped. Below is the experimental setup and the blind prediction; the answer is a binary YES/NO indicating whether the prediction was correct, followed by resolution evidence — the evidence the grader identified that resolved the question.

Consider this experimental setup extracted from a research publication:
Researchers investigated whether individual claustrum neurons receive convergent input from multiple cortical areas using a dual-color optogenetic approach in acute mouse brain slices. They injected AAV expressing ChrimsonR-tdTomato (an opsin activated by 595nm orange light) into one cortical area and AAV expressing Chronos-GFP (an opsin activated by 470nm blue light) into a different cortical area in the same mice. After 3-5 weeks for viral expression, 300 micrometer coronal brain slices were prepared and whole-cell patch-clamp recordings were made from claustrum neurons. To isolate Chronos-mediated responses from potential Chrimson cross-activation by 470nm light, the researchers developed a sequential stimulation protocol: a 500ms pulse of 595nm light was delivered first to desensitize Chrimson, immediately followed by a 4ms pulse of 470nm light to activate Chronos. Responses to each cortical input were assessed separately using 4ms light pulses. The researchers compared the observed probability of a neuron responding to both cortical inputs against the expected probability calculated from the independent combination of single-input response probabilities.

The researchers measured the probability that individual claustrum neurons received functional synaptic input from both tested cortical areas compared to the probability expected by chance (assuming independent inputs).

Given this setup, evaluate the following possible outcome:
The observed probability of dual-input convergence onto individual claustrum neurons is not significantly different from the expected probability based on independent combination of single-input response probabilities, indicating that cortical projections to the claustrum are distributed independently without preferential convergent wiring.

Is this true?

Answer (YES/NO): NO